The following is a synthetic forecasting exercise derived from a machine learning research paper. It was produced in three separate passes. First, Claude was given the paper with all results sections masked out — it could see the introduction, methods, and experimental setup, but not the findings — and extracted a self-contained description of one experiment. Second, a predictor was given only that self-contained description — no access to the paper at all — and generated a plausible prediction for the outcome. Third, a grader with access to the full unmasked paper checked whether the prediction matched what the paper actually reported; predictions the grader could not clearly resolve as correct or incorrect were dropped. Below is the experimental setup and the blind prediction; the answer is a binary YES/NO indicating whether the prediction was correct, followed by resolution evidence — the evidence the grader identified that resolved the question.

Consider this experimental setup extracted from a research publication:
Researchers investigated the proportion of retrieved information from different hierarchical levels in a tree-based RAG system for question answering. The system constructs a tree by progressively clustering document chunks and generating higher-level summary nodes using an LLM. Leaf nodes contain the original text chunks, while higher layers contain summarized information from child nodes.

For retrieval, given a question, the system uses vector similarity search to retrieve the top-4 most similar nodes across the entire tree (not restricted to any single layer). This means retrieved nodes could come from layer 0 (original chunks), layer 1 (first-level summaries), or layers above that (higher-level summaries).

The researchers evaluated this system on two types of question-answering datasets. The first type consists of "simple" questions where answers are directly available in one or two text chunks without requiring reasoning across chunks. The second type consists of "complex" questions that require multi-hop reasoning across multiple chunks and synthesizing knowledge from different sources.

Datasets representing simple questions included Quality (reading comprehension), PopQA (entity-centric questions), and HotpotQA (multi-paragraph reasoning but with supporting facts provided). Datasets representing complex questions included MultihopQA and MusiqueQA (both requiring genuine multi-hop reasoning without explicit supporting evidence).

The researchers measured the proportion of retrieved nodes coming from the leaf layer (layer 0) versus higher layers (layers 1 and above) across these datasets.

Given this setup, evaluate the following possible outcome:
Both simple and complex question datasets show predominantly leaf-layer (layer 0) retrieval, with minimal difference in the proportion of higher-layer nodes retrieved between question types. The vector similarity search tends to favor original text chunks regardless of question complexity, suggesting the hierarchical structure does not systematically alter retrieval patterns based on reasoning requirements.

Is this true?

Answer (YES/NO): NO